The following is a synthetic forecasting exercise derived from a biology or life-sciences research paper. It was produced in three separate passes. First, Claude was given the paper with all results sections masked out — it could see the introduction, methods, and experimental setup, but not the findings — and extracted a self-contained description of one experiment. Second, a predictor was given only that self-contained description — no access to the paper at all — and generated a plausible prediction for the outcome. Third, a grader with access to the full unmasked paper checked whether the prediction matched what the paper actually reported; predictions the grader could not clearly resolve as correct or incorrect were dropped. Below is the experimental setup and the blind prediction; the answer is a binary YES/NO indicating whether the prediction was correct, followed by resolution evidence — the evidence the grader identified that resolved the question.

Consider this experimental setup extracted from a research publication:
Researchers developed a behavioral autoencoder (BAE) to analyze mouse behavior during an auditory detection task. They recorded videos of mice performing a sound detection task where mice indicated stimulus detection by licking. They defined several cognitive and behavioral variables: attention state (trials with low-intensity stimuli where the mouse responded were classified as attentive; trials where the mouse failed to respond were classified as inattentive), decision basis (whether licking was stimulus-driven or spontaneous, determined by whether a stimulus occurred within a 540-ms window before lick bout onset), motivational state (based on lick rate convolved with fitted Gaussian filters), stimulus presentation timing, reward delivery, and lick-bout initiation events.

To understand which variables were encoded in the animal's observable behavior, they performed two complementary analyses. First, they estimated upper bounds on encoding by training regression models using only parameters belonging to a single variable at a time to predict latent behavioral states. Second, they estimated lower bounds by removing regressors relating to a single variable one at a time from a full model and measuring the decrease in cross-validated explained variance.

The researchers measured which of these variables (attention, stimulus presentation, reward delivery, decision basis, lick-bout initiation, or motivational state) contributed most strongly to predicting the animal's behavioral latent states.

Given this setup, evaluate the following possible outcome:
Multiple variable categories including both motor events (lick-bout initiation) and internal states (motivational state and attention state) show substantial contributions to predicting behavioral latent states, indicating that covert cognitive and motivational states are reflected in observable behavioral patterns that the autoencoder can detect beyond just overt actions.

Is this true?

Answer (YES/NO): NO